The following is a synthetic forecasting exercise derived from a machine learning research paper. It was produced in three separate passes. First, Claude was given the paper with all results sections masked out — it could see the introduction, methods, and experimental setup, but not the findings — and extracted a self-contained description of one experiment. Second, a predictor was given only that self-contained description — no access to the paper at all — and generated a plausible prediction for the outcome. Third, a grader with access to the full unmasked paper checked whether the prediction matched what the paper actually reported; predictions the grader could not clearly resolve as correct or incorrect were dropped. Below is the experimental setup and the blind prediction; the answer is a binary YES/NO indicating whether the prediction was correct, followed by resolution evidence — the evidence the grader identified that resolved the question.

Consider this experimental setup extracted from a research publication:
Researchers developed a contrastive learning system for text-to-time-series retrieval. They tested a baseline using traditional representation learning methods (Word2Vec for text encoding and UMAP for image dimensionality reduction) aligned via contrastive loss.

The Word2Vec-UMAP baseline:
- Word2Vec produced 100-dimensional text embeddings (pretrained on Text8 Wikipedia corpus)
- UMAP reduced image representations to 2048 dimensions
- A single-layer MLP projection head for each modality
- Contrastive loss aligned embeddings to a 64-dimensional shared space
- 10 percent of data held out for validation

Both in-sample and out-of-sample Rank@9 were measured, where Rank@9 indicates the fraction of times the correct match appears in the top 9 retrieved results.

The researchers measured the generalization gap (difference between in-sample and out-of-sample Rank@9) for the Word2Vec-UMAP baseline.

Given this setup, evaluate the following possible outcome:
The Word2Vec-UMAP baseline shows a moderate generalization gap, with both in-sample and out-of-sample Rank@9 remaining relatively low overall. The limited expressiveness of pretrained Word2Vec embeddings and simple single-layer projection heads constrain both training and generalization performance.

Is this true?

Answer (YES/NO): NO